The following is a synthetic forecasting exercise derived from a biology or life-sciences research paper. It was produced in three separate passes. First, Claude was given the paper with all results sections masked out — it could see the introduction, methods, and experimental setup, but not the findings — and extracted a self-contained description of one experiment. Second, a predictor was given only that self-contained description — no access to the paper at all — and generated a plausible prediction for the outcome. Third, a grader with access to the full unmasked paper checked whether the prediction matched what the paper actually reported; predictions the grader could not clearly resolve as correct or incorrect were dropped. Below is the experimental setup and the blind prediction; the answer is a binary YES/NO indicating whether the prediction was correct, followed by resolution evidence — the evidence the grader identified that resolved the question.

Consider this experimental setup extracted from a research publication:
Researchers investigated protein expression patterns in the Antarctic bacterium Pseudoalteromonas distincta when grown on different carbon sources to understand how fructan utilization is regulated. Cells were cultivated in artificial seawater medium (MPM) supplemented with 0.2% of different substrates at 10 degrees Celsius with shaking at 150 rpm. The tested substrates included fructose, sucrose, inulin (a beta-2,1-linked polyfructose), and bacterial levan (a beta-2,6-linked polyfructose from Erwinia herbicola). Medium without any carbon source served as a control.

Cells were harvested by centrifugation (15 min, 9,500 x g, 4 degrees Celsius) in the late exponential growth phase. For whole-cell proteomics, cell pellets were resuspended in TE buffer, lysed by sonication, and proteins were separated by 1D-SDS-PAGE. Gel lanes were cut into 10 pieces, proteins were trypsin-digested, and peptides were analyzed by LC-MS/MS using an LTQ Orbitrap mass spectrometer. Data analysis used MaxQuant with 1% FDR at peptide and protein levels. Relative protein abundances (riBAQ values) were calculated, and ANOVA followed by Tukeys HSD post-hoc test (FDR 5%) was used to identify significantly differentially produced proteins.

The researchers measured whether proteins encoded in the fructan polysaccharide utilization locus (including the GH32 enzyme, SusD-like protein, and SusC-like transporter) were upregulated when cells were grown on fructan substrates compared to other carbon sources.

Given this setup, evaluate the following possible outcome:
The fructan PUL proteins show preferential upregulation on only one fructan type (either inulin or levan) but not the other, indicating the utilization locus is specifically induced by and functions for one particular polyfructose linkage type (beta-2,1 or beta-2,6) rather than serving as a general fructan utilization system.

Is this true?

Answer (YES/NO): NO